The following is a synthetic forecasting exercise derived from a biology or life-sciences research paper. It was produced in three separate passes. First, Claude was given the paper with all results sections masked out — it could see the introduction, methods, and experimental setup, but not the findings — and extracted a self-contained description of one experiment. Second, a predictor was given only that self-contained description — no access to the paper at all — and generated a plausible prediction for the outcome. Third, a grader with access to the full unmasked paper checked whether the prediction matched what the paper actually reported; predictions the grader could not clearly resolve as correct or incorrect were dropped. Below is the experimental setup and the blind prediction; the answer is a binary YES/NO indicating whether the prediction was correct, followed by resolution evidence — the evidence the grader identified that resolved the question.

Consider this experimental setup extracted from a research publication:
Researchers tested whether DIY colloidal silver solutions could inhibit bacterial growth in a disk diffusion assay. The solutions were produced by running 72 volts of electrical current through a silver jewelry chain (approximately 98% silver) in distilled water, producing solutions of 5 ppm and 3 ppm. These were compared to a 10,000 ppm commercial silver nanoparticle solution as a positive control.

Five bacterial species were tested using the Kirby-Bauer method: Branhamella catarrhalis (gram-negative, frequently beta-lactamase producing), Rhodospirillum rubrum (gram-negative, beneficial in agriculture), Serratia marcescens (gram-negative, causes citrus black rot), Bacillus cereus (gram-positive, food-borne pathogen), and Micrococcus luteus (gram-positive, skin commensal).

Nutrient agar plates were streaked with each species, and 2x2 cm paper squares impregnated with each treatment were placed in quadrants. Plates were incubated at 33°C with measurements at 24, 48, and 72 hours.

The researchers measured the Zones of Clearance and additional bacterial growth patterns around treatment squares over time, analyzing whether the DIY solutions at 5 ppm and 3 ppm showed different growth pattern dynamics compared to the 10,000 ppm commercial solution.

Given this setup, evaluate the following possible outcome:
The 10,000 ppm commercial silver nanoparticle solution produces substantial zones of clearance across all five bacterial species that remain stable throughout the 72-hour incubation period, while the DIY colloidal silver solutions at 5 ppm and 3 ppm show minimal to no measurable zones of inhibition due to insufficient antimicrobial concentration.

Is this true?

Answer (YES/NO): NO